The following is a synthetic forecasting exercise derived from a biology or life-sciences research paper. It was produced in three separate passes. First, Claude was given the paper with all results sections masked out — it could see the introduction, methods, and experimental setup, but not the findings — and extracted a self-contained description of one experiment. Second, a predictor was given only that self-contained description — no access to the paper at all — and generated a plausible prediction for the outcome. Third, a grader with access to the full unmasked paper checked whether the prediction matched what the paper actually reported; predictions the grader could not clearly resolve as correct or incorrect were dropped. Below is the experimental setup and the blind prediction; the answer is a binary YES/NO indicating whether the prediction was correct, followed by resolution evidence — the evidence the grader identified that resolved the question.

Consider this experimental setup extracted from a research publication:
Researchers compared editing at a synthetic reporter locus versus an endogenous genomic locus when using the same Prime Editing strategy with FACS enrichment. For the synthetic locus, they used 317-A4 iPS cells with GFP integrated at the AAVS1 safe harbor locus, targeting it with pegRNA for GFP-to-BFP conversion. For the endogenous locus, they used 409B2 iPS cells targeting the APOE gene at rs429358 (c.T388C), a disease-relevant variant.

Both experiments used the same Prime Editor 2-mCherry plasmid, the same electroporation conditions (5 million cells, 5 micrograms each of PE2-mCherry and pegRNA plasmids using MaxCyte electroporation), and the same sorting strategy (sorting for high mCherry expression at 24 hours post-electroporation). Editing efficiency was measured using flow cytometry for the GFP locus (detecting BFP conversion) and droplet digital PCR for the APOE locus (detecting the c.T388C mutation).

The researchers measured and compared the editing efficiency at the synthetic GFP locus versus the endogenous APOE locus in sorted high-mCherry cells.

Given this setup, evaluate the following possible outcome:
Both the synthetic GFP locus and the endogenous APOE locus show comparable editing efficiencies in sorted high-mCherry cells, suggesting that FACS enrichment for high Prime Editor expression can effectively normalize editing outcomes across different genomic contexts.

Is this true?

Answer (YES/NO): NO